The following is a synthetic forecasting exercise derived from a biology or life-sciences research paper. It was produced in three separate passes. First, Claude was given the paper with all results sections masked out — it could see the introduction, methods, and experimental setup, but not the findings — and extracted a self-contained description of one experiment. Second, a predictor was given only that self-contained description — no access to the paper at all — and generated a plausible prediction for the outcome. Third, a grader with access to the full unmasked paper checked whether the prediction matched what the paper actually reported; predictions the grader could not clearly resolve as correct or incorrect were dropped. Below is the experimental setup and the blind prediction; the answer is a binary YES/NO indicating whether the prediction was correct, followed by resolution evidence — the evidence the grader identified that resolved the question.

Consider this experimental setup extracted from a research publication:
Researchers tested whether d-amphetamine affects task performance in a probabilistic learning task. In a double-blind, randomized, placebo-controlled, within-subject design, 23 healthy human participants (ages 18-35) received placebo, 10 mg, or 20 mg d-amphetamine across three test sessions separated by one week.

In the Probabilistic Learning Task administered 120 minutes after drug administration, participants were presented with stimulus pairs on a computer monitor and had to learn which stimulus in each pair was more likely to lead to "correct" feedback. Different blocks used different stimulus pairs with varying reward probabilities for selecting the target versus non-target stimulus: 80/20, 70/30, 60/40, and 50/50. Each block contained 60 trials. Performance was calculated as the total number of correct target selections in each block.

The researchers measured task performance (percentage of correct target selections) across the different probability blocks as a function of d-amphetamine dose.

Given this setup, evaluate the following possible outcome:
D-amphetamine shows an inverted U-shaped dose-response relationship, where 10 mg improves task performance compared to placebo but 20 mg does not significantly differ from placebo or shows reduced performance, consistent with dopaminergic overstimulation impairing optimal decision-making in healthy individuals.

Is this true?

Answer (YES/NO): NO